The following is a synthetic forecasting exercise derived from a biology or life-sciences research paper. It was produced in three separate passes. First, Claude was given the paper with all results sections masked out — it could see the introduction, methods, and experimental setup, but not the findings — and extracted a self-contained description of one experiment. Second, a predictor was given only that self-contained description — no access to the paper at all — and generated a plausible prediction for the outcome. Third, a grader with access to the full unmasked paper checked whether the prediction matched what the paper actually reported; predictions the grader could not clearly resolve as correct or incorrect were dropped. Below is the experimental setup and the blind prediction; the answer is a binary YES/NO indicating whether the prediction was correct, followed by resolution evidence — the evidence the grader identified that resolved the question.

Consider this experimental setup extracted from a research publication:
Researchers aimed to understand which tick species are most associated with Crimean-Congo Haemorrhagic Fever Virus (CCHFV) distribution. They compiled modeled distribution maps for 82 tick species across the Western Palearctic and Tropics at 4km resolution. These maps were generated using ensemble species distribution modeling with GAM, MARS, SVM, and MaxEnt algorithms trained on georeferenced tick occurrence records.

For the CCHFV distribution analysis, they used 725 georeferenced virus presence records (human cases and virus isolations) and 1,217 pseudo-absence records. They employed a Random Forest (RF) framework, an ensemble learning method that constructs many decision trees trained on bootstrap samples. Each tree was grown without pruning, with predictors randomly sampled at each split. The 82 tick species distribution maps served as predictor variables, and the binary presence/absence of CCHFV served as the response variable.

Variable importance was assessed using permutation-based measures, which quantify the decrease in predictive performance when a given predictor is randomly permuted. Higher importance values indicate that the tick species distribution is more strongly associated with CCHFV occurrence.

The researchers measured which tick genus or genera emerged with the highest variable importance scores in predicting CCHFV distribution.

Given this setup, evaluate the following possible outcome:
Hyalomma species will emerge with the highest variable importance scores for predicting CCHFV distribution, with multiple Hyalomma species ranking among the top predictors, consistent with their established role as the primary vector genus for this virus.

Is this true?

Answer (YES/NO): YES